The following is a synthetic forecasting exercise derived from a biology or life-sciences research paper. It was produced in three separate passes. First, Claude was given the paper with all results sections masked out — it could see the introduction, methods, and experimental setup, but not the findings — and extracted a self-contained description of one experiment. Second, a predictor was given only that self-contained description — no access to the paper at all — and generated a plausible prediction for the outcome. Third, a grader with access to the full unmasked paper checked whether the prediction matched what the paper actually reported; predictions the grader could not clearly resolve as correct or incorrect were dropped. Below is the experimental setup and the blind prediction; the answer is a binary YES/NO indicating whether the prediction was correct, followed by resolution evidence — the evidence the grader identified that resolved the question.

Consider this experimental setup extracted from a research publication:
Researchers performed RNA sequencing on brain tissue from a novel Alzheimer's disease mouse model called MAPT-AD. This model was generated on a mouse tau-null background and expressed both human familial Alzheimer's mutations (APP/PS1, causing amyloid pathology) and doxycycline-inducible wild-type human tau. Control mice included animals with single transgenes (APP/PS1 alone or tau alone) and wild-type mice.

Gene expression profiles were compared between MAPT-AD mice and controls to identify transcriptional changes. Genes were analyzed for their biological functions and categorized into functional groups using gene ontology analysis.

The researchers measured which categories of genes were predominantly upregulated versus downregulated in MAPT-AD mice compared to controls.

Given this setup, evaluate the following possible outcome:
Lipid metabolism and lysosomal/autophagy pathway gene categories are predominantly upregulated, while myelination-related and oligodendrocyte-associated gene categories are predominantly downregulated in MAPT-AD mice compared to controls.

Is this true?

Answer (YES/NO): NO